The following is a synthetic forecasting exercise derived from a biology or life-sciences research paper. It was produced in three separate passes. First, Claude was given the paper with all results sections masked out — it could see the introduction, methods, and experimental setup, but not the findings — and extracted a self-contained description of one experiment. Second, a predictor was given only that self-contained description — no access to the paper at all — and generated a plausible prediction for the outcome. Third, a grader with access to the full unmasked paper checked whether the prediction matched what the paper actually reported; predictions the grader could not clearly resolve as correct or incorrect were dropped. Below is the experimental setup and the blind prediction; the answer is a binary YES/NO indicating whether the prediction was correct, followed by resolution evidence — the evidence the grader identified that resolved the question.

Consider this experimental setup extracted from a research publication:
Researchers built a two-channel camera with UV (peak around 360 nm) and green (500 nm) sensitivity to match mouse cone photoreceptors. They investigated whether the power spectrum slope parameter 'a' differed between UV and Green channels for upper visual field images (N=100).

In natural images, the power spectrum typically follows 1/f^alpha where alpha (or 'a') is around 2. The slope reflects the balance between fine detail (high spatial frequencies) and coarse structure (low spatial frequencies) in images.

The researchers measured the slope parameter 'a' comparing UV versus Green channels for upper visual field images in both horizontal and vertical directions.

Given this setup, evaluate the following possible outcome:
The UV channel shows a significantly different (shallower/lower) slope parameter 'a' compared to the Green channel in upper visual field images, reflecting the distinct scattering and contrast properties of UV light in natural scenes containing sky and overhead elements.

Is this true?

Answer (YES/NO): NO